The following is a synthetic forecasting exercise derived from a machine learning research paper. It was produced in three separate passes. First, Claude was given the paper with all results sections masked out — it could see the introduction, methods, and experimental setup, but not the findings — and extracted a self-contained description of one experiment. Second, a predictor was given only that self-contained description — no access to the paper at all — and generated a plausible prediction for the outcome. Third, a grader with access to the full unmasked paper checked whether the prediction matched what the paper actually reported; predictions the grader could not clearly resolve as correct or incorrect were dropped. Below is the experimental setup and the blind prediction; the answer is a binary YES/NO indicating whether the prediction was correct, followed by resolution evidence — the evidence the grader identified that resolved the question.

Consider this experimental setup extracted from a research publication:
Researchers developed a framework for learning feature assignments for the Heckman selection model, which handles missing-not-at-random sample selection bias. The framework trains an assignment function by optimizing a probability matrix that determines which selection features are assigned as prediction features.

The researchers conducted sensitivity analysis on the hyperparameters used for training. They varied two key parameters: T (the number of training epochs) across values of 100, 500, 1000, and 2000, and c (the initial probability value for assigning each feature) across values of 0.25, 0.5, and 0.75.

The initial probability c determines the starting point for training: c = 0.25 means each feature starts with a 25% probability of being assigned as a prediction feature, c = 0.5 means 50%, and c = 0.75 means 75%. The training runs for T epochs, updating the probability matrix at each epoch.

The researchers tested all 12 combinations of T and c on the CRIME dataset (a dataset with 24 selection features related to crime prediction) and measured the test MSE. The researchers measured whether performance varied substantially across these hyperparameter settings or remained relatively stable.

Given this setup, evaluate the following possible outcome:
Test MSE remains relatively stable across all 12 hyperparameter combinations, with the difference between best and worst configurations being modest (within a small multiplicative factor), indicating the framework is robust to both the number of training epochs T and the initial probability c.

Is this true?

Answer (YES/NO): YES